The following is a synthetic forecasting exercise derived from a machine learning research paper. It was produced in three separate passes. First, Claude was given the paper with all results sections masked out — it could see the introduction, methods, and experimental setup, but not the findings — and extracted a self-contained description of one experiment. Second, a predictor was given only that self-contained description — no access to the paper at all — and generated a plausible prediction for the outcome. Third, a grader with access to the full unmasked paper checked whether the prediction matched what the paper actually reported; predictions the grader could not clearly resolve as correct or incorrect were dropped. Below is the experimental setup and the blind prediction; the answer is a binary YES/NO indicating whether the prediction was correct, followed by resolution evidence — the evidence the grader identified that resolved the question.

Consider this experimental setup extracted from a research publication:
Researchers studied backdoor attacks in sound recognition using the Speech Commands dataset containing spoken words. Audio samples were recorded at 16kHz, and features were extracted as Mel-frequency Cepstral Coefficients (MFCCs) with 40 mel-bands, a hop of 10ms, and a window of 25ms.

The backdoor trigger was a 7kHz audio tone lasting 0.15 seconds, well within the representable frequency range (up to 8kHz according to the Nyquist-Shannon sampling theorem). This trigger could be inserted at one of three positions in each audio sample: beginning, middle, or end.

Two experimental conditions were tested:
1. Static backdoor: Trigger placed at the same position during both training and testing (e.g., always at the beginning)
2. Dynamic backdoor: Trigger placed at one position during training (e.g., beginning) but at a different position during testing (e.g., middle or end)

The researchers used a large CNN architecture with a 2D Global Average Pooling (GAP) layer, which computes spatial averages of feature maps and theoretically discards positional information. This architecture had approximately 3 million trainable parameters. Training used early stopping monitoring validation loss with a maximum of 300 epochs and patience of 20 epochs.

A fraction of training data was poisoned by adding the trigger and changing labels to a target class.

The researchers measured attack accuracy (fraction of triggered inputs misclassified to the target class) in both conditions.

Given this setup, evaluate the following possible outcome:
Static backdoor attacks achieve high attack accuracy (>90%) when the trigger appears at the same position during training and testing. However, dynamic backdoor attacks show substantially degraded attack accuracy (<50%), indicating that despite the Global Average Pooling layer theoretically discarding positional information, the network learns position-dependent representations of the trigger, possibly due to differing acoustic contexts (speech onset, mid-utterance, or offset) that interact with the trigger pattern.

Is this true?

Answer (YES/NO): NO